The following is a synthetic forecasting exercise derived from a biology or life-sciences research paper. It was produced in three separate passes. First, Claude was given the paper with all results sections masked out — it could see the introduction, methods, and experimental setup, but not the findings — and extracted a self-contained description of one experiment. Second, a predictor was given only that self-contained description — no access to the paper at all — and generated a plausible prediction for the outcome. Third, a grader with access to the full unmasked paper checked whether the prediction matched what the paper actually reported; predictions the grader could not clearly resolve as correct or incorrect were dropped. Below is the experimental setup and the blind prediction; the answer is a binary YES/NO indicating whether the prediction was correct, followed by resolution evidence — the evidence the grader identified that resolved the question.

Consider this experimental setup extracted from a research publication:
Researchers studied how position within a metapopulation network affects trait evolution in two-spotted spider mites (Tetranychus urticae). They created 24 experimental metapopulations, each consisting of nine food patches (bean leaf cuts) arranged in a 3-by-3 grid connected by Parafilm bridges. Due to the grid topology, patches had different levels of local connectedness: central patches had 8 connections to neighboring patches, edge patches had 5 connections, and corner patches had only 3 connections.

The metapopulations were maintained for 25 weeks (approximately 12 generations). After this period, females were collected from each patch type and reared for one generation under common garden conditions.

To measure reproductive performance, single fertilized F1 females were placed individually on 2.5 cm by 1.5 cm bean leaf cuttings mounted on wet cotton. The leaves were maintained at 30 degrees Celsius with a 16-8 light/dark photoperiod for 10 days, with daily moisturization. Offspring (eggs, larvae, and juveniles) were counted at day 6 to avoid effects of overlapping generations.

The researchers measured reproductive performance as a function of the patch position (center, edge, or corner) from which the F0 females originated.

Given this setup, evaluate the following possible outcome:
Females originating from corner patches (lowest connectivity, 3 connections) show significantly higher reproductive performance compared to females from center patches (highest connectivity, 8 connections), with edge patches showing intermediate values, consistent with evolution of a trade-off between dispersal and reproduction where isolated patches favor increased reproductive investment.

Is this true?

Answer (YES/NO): NO